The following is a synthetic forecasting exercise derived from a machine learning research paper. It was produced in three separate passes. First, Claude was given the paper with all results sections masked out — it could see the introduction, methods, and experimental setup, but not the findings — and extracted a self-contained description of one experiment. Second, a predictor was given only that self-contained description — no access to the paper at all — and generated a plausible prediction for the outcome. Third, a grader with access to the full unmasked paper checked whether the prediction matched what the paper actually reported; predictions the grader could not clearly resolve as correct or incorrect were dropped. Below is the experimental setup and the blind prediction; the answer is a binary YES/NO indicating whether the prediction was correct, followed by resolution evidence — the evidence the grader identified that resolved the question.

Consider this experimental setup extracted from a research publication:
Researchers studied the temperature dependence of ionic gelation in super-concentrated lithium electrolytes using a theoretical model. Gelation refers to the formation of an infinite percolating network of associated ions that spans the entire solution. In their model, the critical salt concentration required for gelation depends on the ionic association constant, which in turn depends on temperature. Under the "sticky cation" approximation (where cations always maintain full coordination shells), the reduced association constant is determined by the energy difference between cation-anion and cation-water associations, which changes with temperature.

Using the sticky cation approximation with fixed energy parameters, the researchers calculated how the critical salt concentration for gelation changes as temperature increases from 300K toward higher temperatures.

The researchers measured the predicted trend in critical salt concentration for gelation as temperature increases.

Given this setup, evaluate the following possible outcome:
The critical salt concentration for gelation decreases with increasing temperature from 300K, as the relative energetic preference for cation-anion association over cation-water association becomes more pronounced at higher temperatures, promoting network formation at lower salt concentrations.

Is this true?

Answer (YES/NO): YES